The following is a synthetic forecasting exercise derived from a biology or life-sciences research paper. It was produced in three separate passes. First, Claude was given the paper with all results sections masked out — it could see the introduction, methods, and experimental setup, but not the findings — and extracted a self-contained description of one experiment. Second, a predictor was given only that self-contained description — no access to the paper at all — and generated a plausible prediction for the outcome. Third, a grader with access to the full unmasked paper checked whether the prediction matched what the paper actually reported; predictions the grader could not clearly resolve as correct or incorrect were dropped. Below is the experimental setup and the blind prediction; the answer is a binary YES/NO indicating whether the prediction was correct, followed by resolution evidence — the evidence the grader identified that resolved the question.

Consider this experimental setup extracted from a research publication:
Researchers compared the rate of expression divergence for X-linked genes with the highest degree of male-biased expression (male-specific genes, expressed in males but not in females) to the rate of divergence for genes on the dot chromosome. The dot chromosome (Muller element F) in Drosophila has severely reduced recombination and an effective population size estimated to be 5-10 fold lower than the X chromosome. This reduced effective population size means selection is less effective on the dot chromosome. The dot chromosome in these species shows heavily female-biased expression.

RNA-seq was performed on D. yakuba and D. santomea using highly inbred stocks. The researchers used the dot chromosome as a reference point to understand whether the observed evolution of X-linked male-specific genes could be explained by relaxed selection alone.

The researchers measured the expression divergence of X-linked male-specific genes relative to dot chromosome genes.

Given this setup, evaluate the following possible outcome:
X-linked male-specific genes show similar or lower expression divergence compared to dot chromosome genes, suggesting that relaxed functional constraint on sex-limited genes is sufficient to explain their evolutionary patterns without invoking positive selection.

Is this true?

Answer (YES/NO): NO